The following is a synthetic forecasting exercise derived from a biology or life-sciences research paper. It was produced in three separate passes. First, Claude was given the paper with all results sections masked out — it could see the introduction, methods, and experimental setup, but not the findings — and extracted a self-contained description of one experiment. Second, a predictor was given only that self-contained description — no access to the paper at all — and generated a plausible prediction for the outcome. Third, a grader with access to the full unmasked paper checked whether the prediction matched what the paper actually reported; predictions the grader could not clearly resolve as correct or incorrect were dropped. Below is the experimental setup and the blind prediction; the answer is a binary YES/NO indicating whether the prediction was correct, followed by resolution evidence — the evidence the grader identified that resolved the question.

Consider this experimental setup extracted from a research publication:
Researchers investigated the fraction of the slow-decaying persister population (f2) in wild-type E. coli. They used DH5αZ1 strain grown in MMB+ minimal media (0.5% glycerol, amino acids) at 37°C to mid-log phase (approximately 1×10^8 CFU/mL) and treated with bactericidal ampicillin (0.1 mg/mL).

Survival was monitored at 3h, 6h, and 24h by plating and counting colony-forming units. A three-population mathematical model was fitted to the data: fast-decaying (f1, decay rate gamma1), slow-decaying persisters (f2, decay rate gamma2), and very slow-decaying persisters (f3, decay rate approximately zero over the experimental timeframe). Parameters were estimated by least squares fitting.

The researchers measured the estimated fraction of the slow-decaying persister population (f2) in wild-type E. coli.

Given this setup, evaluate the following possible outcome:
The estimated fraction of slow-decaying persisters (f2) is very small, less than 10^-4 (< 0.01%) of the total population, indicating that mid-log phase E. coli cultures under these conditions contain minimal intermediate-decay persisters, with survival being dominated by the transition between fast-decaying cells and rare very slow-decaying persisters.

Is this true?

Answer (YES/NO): NO